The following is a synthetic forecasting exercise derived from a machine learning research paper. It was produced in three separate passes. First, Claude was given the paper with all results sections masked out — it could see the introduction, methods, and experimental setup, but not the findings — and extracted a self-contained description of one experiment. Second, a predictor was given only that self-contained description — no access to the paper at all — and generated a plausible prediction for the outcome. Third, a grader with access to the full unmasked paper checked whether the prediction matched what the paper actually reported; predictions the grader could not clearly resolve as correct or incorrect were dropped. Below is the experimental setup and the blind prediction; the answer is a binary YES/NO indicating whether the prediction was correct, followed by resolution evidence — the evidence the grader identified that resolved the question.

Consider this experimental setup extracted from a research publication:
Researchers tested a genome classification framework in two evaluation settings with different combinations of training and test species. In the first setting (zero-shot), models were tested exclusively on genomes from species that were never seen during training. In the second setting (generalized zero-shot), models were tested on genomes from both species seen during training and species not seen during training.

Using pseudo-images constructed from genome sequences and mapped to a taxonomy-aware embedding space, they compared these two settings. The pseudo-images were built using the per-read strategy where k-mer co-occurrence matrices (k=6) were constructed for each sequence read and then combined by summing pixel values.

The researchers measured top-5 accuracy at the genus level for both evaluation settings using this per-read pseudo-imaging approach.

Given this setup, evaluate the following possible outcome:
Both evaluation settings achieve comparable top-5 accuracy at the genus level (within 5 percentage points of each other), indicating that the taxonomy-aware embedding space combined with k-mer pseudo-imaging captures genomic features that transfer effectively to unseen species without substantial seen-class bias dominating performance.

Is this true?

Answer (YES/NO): NO